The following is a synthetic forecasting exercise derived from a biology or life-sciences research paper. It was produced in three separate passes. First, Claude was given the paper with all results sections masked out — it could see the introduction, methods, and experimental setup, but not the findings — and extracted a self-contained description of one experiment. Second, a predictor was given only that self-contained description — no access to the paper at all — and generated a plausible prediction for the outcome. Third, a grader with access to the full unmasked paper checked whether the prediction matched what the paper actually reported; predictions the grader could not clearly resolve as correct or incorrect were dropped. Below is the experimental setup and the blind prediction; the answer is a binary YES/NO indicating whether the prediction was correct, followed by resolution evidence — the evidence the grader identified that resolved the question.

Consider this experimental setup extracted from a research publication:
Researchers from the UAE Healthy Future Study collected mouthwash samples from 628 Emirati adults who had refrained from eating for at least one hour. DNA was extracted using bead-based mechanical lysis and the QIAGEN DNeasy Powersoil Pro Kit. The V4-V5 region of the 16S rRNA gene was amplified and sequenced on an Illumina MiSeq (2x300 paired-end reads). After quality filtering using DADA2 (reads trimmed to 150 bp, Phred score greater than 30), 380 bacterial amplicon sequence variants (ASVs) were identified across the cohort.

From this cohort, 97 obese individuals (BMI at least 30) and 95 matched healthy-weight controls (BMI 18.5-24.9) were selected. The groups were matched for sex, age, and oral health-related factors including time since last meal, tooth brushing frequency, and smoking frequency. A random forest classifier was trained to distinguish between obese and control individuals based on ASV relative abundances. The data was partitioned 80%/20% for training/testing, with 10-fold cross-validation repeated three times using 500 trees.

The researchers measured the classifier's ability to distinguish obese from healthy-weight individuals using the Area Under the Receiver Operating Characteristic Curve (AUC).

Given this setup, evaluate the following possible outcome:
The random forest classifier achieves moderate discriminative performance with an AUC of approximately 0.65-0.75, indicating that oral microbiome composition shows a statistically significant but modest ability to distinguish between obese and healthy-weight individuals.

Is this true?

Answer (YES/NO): YES